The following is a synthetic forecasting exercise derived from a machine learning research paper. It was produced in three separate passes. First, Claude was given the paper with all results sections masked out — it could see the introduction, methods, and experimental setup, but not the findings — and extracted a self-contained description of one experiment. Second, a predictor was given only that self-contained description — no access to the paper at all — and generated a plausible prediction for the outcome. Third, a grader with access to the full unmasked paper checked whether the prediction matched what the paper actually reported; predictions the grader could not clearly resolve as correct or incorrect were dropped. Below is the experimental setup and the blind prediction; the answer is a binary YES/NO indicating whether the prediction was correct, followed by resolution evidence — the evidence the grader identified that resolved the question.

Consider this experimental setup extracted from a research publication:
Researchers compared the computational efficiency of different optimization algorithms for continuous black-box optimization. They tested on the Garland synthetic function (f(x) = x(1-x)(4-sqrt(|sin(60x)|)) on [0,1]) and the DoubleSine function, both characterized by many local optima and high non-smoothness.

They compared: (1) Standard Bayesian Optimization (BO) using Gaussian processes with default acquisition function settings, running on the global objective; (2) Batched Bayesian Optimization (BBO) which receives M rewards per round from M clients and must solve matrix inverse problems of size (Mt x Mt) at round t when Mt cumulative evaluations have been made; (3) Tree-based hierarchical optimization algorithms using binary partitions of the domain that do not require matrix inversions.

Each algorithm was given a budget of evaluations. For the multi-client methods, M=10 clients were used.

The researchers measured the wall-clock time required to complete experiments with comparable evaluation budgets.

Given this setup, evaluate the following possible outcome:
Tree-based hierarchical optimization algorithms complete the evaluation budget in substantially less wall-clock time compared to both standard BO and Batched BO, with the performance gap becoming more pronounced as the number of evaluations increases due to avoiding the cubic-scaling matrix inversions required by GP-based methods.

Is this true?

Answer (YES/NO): YES